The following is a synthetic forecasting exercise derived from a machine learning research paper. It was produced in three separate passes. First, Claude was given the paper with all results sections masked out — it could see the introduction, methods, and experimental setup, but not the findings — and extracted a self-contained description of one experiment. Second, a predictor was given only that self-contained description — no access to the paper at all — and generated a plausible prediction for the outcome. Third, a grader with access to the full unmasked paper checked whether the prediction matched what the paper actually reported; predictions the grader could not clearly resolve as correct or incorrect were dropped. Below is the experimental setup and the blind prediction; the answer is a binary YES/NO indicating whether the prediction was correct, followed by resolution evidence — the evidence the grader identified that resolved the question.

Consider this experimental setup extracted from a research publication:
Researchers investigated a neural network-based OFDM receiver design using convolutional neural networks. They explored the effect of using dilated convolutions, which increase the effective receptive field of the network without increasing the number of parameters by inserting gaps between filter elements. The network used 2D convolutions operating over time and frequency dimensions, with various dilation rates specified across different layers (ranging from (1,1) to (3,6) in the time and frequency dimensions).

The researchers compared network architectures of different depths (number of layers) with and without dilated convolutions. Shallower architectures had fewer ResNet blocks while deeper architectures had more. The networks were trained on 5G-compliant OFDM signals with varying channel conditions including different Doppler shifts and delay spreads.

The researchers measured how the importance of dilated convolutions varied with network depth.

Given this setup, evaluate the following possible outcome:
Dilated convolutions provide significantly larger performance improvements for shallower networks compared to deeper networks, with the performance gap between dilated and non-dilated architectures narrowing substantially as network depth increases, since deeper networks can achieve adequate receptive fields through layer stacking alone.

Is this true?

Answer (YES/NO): YES